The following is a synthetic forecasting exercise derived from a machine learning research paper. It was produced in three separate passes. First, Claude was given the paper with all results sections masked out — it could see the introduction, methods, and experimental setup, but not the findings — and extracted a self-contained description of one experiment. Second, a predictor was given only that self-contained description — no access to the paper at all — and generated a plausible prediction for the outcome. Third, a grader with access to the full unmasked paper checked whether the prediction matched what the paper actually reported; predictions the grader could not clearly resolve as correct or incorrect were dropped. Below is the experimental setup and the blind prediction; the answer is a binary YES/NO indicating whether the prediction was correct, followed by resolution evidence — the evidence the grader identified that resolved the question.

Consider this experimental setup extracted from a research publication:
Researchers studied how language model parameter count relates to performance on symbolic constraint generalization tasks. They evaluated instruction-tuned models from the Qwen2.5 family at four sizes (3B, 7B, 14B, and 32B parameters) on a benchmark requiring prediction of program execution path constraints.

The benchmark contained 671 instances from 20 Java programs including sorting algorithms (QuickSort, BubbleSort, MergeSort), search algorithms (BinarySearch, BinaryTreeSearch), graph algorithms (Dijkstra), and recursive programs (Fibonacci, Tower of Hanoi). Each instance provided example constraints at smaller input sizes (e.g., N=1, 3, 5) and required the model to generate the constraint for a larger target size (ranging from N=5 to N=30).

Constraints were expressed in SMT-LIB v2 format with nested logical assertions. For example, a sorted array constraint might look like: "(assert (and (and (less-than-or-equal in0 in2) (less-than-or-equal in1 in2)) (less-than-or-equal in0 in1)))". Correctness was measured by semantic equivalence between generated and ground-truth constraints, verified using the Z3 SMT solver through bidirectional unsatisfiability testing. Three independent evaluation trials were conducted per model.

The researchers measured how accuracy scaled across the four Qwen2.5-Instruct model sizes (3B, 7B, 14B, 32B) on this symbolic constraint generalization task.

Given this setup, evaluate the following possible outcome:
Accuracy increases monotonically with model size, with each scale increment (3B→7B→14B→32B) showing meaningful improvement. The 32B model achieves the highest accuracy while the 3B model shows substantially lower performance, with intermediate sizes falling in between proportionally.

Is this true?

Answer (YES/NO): YES